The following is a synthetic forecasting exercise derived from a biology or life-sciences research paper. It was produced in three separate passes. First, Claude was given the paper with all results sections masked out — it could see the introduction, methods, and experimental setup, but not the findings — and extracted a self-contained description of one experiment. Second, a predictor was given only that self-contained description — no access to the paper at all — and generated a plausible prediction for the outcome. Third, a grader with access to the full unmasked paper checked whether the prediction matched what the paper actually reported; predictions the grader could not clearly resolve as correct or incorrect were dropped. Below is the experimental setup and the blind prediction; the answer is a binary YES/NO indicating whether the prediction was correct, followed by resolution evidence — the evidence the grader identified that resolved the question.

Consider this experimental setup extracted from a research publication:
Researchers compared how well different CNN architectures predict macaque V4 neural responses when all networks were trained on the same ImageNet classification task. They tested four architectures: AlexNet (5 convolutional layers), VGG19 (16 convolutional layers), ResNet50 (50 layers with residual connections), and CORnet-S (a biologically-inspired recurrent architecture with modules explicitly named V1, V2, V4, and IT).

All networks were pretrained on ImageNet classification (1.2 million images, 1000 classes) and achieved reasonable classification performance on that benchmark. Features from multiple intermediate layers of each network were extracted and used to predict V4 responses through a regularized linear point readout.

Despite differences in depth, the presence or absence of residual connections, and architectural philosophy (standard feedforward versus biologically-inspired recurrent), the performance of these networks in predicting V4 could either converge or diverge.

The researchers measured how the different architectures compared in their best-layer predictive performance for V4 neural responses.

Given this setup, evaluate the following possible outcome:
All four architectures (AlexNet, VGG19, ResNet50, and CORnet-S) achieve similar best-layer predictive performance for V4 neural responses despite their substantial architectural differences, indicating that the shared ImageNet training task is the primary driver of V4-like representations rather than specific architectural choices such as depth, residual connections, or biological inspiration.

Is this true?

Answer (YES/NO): NO